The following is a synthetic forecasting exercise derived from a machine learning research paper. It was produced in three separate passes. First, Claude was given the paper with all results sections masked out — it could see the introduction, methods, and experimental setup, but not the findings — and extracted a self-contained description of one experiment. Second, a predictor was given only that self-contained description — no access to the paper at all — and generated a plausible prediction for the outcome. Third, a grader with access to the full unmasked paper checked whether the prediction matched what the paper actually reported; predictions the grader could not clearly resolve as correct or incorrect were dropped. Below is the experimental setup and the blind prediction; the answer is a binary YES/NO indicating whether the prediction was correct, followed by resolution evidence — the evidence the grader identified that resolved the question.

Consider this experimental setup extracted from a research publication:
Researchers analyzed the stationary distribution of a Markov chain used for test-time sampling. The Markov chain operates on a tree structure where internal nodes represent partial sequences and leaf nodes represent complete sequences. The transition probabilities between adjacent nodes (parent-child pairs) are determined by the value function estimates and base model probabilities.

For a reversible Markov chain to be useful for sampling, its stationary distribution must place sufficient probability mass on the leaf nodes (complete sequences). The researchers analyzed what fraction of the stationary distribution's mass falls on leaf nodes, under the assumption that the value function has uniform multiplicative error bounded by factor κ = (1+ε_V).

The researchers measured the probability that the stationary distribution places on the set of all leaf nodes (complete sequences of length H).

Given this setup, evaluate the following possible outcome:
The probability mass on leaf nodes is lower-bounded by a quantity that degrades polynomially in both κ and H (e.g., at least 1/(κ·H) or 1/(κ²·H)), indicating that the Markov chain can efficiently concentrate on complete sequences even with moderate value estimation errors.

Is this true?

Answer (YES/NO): YES